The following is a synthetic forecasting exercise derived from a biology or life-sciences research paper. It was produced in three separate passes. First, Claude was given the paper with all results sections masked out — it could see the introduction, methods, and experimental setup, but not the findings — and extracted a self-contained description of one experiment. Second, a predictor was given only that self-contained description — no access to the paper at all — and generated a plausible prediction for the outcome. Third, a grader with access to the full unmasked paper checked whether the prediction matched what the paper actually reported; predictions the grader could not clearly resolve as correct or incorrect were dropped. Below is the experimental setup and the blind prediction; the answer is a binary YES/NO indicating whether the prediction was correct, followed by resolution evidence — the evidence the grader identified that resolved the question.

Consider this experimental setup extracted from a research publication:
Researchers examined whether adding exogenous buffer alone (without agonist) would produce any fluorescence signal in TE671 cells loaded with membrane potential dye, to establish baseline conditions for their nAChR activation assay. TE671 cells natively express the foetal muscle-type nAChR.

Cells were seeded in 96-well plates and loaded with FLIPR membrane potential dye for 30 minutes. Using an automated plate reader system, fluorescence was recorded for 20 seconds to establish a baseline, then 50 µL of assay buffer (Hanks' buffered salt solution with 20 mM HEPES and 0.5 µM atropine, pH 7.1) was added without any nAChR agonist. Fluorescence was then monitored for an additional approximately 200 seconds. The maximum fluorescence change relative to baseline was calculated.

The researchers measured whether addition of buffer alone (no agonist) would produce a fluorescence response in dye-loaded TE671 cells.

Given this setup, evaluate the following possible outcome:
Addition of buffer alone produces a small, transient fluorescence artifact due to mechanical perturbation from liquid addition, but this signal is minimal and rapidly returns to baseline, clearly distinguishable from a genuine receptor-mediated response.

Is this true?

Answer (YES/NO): NO